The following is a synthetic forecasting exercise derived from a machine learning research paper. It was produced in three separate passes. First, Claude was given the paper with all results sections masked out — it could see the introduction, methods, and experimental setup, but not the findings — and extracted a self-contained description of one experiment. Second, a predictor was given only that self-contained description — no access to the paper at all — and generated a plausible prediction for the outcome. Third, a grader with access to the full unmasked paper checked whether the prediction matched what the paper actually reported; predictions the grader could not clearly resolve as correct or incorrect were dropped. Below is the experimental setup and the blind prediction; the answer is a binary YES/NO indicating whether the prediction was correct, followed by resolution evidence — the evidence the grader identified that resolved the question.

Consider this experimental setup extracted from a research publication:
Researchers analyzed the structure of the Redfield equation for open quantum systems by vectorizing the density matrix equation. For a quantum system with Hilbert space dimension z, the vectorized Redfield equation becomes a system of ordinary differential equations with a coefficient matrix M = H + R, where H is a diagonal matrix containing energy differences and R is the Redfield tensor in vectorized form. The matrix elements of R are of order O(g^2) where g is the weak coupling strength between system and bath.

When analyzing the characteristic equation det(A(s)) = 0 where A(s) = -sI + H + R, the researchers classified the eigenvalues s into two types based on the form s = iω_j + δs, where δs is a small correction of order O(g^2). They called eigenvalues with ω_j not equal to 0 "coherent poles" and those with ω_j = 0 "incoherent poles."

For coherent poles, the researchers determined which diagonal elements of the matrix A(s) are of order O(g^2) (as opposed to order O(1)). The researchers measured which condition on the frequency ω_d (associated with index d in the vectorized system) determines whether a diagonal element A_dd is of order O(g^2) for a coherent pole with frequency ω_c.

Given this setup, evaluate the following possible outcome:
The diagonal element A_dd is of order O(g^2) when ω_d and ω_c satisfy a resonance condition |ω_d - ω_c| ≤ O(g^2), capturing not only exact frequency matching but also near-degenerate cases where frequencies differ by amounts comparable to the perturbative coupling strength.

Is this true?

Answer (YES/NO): NO